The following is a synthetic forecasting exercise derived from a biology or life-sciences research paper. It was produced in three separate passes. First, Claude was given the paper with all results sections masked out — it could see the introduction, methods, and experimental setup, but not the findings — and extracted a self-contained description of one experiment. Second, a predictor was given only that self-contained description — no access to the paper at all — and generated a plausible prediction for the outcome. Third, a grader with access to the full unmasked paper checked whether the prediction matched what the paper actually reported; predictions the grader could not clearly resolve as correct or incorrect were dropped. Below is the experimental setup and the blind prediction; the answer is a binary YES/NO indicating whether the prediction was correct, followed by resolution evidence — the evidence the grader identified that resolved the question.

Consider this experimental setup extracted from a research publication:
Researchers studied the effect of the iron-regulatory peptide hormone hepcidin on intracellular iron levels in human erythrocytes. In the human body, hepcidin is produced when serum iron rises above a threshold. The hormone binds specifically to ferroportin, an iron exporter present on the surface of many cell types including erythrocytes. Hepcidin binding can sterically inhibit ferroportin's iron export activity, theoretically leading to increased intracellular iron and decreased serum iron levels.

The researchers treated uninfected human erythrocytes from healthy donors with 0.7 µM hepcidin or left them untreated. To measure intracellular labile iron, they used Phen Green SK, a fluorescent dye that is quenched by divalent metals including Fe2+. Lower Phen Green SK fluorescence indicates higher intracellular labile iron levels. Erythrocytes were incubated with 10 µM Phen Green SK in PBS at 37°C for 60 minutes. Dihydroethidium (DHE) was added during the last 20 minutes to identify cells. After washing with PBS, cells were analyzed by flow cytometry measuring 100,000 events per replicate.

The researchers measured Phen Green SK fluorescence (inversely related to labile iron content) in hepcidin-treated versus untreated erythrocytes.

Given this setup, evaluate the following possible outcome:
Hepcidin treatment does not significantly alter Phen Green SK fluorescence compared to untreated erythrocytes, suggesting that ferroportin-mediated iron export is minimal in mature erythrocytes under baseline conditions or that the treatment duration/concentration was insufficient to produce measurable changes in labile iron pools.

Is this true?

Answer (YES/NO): NO